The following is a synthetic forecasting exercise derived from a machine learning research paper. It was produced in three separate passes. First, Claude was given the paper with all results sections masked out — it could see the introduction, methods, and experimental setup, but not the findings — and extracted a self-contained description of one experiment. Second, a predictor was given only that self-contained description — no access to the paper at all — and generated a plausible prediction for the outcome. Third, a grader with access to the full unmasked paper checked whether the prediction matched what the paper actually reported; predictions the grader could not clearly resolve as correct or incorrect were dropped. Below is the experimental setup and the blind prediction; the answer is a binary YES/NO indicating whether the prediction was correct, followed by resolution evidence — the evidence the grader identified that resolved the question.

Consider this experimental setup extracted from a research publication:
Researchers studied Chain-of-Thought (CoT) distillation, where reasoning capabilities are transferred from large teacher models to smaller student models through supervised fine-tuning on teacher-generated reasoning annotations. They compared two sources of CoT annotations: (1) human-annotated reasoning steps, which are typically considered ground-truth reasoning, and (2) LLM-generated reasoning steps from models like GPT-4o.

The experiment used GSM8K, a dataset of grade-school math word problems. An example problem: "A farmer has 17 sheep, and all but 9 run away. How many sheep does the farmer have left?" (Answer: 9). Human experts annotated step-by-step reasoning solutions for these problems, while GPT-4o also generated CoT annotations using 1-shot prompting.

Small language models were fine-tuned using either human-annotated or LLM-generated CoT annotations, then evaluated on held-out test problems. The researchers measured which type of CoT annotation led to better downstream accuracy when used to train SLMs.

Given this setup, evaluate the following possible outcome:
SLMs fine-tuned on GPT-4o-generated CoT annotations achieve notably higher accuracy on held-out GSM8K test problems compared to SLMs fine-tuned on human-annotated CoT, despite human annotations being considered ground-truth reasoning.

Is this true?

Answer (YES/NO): YES